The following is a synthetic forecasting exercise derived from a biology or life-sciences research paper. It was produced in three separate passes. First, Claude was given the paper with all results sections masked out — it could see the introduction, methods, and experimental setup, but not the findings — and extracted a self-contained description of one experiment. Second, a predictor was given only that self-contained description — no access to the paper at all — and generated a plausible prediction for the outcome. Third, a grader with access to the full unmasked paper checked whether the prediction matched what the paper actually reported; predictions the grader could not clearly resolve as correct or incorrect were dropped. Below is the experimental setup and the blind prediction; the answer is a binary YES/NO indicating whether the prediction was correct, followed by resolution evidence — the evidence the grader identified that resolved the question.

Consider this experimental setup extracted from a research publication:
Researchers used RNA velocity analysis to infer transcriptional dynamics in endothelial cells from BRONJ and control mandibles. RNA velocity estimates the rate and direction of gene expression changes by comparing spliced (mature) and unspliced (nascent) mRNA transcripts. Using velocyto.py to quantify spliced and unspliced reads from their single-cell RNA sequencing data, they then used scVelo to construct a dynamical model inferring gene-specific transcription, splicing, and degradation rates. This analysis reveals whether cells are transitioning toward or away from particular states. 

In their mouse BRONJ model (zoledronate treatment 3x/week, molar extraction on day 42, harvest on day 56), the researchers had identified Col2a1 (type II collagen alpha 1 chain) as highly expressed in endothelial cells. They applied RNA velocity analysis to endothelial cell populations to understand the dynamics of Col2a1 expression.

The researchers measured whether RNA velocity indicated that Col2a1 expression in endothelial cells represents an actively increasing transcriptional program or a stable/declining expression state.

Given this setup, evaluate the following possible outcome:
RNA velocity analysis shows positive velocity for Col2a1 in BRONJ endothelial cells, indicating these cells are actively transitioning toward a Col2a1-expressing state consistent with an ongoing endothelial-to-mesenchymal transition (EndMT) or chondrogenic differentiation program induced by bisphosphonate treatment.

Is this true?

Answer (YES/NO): NO